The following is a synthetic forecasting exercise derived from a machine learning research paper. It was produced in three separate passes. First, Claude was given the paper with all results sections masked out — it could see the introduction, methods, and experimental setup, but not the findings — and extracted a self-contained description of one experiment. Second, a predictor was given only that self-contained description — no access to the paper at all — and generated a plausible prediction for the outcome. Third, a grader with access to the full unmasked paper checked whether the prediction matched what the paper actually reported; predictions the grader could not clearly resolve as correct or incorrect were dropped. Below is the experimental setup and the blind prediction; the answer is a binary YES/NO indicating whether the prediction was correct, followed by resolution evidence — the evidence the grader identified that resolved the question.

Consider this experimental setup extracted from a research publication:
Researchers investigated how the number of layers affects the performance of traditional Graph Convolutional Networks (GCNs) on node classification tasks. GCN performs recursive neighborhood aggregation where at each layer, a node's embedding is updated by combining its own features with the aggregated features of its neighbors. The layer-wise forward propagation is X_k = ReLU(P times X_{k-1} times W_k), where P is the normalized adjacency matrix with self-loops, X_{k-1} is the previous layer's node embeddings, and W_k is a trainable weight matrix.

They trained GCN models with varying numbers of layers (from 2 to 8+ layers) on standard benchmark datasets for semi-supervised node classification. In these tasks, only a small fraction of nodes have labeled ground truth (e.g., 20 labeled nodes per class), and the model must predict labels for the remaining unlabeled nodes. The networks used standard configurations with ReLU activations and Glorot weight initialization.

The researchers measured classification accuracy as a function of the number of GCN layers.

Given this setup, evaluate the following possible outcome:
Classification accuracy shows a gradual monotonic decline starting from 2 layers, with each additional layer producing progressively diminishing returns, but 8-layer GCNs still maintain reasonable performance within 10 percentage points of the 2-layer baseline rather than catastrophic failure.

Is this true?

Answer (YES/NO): NO